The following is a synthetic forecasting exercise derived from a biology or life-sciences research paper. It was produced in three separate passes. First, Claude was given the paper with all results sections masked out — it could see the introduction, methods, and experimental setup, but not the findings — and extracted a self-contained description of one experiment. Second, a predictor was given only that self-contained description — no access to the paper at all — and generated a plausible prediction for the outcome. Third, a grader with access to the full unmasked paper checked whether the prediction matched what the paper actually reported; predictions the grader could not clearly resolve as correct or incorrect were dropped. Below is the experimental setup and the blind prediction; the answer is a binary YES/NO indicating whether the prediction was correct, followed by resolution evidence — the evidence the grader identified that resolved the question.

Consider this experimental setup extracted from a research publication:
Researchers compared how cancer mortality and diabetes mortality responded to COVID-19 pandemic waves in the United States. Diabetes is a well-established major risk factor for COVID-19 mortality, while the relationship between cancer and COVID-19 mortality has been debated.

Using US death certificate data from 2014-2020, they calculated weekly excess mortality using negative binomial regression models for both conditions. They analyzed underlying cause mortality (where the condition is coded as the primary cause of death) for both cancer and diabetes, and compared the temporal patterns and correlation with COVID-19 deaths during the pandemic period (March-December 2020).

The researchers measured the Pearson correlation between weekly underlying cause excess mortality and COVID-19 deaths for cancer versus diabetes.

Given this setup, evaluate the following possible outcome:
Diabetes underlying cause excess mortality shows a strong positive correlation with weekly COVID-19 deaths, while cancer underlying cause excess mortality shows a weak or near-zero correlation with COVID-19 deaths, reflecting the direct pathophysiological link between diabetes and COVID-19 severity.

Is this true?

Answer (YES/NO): YES